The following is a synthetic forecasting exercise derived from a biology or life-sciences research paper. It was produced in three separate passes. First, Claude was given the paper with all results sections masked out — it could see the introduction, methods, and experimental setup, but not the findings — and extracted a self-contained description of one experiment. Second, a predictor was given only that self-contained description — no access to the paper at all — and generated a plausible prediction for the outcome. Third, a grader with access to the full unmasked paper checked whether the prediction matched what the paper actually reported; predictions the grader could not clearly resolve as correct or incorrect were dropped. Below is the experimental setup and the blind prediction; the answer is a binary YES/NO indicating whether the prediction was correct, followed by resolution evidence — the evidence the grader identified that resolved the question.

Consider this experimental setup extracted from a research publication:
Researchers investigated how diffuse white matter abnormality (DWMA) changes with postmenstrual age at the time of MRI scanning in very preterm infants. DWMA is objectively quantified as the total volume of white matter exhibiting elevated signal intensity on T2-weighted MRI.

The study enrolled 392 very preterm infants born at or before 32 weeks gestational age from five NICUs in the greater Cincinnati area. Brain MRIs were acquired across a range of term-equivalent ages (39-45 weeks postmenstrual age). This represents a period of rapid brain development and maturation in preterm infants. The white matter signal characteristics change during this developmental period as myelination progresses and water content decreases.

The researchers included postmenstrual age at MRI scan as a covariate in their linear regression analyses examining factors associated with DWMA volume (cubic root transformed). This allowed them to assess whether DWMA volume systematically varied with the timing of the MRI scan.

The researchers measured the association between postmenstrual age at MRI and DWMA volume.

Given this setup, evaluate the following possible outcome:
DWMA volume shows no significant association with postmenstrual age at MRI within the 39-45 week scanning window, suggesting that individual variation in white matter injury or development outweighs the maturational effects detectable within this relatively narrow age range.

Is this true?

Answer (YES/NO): NO